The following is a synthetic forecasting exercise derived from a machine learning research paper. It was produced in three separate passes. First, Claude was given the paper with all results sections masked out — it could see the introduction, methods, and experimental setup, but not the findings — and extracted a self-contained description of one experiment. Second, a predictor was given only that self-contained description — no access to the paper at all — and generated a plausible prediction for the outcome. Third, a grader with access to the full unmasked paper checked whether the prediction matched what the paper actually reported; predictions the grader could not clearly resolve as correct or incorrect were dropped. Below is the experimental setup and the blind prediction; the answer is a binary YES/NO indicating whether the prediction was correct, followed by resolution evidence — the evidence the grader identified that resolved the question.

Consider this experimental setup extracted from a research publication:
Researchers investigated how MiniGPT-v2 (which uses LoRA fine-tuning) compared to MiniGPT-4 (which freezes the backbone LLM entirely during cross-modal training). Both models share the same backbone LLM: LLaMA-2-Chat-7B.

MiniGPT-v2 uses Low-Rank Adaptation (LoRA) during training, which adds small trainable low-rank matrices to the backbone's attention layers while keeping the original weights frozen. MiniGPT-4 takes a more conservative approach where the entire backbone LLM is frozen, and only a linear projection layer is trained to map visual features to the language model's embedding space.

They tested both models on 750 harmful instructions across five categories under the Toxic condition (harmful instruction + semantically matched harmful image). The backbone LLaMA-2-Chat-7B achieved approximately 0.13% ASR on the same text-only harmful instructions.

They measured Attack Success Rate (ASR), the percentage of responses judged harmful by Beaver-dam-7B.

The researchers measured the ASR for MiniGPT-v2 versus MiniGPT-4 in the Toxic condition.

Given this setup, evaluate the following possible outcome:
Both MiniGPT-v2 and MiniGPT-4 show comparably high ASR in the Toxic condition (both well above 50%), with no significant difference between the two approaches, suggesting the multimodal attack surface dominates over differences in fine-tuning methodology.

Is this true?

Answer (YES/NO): NO